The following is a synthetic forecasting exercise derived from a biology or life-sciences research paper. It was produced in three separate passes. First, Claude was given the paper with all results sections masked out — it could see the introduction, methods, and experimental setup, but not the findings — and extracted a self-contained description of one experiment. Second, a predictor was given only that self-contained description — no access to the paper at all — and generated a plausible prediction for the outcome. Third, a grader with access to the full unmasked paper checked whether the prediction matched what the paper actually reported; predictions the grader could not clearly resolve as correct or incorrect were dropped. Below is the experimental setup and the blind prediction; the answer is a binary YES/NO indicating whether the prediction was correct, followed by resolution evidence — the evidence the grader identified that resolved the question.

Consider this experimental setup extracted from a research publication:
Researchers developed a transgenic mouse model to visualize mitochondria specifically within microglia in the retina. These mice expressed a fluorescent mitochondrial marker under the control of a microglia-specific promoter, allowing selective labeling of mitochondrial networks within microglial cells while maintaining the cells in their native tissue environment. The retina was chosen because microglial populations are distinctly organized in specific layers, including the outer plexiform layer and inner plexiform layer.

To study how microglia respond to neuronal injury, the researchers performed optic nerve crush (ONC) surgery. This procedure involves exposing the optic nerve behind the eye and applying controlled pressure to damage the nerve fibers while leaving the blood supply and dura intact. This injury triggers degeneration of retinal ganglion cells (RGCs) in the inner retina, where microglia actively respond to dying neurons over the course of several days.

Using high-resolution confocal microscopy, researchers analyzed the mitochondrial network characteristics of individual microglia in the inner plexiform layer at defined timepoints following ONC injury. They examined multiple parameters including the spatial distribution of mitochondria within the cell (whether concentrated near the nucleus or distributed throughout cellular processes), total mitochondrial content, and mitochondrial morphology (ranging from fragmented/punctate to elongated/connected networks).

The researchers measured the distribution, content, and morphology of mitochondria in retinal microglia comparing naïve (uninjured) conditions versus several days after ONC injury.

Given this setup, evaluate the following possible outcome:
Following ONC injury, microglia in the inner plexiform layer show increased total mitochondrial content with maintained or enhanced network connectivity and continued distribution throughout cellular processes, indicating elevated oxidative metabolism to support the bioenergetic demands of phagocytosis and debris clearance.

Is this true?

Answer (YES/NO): NO